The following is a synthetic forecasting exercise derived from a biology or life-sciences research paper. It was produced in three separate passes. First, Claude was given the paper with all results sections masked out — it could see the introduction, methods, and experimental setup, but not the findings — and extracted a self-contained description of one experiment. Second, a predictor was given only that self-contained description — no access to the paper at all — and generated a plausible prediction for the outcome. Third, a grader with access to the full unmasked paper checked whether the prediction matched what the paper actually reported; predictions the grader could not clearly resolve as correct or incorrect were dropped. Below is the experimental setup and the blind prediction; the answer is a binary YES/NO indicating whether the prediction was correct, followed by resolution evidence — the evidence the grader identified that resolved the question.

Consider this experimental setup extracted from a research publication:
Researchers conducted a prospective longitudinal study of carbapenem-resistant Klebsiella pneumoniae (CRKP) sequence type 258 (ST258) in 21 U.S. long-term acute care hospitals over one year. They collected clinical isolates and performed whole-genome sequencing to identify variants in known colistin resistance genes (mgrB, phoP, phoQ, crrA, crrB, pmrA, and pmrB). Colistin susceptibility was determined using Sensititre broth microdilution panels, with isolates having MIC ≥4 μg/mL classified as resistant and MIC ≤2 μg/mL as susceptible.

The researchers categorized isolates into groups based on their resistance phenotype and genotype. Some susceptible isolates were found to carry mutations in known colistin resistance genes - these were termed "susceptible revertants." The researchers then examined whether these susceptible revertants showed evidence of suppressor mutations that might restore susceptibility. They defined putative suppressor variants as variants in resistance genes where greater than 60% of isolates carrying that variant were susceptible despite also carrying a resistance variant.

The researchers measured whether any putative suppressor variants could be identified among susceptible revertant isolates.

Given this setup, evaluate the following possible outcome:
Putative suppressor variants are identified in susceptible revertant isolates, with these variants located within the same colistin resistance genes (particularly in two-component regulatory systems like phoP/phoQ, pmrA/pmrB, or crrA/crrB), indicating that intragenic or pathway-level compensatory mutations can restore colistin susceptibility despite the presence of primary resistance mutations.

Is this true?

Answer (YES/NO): YES